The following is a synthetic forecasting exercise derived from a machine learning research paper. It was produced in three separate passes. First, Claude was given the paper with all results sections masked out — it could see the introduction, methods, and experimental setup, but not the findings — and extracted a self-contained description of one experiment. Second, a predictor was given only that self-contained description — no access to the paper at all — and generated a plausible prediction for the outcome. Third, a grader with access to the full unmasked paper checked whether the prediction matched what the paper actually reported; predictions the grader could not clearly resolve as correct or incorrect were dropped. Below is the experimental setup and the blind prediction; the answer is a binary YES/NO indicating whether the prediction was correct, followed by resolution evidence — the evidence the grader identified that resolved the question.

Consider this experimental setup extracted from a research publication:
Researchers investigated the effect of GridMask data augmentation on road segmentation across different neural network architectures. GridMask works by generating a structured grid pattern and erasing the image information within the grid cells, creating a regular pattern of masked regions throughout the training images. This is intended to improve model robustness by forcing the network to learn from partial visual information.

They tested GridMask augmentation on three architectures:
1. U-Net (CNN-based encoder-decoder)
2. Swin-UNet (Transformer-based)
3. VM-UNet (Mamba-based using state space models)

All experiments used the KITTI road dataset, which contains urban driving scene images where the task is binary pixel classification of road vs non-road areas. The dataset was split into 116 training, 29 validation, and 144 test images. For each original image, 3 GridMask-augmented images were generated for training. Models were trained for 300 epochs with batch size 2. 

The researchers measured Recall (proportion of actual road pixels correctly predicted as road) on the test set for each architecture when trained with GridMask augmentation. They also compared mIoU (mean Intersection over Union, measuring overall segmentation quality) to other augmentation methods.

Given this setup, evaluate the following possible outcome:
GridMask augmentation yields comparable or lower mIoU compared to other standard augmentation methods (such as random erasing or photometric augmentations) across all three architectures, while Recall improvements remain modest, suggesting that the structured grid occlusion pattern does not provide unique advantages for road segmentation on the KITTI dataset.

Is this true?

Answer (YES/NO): NO